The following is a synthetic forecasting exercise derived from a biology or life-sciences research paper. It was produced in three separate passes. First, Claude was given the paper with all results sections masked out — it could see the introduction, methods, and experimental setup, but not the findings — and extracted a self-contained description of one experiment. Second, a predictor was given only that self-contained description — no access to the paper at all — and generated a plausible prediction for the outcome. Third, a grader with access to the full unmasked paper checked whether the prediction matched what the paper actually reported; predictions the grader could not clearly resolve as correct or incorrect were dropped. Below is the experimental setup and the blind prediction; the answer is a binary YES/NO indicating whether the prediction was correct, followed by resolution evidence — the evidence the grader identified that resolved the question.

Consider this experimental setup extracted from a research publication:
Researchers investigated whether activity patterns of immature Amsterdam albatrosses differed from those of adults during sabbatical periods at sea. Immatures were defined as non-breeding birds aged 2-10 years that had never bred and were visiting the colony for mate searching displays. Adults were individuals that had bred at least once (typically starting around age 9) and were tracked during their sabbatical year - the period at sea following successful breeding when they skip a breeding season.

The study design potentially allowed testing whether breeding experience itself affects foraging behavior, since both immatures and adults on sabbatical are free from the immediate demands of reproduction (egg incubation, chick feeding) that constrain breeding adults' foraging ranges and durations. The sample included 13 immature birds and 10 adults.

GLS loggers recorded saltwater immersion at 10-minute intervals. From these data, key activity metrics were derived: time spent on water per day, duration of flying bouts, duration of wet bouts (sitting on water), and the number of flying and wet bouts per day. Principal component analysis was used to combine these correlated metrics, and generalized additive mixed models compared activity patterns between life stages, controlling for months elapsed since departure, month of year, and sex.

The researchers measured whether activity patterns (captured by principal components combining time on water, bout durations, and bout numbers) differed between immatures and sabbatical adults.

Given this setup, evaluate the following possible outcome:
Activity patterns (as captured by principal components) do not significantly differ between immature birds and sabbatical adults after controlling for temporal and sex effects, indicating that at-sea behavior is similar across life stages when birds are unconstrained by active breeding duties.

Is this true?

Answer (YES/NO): NO